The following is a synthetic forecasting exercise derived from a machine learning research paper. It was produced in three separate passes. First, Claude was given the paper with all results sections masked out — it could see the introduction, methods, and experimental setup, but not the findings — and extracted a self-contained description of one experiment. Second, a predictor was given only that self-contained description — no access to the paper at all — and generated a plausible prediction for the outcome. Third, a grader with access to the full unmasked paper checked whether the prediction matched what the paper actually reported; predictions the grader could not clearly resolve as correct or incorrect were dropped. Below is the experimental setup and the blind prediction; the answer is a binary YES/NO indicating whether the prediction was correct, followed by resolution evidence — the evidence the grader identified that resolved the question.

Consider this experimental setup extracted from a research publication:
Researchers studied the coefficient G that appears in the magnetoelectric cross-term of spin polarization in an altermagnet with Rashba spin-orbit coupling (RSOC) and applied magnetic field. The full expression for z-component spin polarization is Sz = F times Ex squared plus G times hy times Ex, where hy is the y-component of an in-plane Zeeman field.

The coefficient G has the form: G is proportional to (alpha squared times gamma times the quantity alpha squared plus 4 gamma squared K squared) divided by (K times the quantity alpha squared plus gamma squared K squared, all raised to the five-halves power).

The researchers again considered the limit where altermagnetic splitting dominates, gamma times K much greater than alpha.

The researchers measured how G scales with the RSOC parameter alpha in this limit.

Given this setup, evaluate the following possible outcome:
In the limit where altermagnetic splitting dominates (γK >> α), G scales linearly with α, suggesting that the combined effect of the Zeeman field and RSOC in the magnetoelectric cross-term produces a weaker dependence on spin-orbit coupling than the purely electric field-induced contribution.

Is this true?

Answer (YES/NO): NO